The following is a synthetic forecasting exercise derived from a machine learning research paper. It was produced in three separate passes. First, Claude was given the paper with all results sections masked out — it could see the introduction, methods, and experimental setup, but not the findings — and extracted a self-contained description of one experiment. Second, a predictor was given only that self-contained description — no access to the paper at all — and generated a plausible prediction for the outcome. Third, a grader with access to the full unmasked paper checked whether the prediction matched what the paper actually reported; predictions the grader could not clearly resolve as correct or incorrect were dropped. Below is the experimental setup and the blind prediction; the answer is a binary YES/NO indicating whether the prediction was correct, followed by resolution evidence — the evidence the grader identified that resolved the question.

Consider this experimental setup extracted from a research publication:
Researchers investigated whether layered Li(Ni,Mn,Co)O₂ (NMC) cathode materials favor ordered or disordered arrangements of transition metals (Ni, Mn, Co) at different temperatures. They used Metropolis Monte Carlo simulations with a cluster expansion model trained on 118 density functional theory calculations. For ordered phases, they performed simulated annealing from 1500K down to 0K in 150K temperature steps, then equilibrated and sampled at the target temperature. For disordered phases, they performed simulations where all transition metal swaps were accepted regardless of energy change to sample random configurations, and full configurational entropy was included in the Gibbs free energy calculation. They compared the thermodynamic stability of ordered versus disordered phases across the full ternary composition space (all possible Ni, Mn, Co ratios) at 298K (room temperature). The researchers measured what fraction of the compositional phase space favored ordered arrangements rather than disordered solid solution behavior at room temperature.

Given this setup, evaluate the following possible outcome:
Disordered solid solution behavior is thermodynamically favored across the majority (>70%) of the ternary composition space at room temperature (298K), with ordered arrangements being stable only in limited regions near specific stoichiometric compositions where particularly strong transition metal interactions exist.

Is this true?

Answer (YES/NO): NO